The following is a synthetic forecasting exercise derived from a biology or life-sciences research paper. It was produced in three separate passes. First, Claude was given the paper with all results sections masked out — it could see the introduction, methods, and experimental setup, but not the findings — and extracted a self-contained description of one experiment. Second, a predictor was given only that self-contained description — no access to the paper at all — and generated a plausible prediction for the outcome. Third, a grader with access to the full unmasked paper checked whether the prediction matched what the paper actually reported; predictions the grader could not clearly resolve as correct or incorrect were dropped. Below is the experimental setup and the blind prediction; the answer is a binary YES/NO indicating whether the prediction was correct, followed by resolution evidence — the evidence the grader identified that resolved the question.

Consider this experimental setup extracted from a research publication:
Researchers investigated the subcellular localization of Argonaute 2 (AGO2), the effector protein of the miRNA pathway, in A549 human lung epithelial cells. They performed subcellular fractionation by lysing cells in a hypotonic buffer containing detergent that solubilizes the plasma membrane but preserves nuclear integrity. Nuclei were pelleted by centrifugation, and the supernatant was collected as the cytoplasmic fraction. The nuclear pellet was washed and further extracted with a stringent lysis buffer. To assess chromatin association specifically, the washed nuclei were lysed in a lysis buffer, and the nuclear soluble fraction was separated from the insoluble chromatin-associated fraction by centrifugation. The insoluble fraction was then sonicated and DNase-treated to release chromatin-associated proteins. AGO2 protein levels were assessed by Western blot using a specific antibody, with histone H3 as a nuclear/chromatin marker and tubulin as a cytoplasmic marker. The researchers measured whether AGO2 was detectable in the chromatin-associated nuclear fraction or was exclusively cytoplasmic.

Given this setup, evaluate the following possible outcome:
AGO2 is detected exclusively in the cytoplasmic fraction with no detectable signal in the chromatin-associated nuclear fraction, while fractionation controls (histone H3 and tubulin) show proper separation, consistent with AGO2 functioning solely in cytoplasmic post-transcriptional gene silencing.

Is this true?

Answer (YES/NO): NO